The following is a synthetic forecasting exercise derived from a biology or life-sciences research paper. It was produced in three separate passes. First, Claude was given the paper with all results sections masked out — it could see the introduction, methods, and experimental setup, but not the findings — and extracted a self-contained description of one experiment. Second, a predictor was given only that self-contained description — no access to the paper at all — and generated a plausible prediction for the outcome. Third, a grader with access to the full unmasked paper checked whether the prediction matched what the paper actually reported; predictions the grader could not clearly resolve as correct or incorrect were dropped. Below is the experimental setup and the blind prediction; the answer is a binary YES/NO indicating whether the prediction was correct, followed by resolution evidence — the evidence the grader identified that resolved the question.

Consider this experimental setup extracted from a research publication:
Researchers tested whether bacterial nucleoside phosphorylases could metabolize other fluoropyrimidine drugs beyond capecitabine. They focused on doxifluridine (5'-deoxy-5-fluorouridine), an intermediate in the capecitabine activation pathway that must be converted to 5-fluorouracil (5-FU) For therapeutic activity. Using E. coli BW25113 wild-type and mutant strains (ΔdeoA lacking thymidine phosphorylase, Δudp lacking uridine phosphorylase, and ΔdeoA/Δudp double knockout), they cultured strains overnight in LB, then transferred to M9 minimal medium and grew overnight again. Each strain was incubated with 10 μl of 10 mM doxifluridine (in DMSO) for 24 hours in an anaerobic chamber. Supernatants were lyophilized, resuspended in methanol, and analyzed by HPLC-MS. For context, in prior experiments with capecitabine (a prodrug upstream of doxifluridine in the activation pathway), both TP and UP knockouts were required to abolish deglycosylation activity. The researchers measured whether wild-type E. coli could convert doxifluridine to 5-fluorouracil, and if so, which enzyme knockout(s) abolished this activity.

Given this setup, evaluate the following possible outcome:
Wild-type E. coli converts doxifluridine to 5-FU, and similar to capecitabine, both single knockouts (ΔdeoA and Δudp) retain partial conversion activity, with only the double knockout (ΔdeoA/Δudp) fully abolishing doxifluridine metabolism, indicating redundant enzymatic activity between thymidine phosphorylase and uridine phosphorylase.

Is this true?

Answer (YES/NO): NO